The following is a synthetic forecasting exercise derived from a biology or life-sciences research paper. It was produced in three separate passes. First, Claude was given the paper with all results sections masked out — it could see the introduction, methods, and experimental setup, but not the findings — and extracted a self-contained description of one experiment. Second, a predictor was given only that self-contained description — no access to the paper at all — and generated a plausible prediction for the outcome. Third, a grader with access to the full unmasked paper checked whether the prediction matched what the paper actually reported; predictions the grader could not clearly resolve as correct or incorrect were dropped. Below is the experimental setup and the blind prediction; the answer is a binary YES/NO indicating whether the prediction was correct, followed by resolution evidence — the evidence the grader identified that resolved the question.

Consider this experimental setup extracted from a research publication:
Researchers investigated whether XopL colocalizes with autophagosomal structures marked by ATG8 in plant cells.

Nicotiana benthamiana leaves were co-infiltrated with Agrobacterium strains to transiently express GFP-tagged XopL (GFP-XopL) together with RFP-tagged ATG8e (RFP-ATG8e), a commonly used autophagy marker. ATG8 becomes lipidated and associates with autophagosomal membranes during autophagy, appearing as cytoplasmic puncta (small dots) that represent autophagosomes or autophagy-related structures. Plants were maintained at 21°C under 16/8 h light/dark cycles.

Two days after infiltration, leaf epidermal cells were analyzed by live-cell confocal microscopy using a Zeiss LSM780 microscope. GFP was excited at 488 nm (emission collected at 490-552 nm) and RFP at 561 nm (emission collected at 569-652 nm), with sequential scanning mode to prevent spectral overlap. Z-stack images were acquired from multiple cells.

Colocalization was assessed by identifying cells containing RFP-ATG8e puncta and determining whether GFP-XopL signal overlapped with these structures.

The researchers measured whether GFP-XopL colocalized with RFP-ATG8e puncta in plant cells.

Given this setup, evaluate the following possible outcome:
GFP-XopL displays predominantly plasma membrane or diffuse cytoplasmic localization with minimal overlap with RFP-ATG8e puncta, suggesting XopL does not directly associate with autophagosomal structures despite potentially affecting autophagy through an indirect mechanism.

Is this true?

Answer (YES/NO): NO